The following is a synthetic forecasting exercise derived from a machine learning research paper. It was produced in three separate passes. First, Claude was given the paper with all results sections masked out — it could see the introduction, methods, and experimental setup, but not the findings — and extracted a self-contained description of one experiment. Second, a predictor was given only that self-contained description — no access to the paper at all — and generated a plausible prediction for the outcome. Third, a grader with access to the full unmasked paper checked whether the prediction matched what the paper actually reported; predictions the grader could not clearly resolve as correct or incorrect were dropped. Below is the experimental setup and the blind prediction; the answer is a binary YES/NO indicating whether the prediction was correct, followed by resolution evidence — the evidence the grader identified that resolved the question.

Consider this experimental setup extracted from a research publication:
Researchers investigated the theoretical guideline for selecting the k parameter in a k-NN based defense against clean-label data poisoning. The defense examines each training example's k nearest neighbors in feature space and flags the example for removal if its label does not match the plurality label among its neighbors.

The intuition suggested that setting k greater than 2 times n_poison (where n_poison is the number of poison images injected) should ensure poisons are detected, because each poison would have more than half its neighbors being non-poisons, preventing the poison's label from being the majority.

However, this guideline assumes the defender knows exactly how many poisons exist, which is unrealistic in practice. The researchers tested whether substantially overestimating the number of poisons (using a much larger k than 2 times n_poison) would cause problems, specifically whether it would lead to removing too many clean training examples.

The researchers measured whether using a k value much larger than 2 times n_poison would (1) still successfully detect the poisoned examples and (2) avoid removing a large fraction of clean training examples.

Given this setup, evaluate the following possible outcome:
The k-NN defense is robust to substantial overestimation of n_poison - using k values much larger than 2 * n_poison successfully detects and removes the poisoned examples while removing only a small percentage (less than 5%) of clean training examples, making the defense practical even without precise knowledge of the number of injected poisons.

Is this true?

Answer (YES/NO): YES